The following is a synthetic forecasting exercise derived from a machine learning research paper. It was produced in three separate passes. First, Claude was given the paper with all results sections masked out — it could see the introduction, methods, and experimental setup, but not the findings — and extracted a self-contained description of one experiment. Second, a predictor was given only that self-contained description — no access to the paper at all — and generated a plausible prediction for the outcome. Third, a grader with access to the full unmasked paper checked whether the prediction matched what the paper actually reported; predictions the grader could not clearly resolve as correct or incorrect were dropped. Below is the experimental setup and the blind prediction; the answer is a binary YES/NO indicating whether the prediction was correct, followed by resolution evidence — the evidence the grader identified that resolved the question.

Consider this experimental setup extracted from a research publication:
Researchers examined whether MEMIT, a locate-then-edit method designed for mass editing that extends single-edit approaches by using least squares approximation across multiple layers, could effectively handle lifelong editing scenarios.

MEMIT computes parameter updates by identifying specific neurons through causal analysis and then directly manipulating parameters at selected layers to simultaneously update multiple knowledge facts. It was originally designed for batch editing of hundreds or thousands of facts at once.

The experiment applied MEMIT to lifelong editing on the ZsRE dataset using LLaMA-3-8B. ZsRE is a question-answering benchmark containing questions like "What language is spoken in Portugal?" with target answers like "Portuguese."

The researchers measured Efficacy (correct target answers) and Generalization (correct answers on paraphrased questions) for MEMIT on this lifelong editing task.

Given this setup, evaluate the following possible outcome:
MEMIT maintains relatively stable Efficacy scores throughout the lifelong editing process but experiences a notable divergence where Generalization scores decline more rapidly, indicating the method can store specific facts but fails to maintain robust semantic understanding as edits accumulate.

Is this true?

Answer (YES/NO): NO